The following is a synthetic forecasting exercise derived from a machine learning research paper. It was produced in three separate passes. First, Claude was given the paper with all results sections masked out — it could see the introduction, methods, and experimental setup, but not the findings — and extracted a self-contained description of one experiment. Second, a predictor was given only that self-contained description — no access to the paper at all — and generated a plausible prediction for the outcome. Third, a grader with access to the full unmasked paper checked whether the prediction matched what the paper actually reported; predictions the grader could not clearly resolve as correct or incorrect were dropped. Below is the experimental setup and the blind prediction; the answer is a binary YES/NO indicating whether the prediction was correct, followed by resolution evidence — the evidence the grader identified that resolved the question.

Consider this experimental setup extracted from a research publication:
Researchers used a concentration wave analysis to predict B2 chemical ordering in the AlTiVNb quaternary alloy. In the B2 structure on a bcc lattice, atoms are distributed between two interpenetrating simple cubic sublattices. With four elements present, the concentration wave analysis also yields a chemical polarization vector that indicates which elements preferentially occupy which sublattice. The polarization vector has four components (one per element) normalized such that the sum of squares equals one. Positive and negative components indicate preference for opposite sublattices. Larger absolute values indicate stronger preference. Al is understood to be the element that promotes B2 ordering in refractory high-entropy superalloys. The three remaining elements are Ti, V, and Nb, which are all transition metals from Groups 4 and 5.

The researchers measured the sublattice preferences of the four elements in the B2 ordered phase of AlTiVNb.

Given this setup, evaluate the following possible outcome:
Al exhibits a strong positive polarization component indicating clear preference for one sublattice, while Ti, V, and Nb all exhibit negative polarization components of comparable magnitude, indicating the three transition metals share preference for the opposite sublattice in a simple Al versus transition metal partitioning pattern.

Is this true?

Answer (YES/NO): NO